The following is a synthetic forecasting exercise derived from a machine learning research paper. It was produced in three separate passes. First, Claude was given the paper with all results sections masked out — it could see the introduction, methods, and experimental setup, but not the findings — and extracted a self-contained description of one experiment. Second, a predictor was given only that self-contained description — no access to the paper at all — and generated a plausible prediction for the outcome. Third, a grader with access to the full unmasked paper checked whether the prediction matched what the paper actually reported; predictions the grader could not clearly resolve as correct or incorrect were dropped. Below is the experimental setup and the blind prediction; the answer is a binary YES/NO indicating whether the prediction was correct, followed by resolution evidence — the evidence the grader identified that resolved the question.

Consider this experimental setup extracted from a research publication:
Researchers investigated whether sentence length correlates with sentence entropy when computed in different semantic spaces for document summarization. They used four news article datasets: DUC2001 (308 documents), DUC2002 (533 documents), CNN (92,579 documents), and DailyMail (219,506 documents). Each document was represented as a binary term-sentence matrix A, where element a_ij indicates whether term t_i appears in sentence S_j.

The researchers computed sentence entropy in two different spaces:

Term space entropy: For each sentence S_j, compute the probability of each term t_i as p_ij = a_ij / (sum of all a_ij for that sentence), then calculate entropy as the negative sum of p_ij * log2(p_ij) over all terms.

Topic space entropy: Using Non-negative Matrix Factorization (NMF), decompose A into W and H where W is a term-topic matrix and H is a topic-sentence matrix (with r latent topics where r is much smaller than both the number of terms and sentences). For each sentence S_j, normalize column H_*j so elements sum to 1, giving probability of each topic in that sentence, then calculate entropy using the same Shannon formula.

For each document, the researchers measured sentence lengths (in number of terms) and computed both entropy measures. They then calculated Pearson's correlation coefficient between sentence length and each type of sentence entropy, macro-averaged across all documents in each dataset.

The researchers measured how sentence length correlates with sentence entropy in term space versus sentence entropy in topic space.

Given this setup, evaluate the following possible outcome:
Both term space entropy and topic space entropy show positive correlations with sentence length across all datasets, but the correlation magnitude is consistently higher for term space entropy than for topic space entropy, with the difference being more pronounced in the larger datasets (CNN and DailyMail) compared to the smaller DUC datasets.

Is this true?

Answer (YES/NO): NO